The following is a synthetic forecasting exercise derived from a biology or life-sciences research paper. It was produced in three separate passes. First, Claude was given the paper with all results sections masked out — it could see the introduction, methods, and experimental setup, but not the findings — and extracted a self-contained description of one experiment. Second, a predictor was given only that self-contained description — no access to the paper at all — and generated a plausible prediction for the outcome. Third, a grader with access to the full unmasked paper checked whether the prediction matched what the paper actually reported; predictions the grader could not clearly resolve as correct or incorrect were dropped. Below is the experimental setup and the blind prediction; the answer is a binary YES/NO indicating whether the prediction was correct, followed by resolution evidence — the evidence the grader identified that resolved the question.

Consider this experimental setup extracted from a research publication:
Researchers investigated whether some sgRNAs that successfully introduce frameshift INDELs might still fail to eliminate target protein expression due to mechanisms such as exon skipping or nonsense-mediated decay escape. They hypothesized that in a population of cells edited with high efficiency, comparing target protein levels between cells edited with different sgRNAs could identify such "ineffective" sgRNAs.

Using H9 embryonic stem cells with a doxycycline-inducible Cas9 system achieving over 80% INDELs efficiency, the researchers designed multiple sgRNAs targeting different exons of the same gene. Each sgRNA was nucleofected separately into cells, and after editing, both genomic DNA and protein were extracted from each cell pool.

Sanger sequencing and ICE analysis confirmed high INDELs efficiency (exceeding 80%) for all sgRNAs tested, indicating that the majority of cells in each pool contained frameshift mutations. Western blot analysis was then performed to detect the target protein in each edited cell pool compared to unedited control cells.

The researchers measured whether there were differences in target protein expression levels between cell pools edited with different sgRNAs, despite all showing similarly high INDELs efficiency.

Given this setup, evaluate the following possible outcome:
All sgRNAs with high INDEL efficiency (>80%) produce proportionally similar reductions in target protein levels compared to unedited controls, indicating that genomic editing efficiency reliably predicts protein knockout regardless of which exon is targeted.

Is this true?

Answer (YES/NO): NO